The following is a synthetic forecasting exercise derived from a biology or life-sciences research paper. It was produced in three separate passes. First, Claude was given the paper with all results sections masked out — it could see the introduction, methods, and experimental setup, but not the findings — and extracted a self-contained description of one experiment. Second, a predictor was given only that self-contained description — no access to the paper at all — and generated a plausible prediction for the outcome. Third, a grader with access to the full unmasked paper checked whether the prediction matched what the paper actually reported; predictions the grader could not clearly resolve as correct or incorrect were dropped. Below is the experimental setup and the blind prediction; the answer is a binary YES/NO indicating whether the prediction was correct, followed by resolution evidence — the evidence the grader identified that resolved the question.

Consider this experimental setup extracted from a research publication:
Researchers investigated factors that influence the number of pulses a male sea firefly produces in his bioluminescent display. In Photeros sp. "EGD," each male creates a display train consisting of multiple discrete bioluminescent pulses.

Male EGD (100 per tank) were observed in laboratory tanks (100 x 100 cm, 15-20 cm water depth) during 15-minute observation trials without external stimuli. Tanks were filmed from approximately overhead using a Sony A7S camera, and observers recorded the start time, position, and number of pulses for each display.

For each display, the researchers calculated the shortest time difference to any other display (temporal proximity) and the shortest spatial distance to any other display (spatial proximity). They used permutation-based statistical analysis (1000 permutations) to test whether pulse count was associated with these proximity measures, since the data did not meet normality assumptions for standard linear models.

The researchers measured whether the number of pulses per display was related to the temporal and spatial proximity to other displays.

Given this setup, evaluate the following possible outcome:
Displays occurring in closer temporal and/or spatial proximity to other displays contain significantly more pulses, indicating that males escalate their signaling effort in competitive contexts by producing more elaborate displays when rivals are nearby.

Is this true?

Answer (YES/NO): NO